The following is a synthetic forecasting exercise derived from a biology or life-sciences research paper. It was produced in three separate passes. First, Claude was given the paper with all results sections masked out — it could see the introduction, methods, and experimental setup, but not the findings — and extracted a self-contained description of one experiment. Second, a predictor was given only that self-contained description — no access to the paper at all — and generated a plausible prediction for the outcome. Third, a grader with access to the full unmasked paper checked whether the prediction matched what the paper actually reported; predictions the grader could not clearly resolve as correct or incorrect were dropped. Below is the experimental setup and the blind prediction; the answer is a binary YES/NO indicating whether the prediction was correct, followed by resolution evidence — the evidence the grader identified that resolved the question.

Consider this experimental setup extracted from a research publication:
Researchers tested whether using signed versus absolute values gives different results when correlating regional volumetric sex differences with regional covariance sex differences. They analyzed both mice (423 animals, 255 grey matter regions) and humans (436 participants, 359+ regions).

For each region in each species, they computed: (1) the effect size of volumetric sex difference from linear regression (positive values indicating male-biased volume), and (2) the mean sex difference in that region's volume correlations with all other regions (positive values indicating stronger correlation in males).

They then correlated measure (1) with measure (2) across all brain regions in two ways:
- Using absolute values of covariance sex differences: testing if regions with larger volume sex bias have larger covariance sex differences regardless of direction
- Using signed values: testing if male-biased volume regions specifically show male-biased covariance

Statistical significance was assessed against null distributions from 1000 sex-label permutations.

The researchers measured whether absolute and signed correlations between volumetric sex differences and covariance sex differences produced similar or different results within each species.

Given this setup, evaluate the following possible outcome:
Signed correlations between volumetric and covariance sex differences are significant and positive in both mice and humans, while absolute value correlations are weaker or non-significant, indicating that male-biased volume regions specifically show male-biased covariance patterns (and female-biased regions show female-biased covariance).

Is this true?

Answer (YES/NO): NO